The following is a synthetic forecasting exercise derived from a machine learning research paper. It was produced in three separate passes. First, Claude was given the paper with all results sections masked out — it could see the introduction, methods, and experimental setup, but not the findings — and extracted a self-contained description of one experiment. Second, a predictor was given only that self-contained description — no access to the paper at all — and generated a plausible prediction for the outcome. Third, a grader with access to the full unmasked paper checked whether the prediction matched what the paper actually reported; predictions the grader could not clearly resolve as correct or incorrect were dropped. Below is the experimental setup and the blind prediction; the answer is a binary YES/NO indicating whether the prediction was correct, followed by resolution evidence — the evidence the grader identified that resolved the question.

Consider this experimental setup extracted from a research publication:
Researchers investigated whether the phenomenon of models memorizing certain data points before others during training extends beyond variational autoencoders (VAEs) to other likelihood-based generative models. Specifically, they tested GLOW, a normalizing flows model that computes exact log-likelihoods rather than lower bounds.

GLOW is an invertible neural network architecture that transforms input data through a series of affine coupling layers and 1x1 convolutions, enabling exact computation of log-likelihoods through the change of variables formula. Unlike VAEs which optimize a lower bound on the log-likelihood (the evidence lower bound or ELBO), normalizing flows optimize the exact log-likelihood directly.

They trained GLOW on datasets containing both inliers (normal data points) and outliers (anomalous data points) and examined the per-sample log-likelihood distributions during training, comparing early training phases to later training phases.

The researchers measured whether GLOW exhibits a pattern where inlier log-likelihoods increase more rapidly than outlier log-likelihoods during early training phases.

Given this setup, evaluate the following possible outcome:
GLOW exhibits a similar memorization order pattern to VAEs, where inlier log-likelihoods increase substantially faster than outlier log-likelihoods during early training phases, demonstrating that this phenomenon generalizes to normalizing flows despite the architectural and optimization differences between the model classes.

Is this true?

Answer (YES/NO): YES